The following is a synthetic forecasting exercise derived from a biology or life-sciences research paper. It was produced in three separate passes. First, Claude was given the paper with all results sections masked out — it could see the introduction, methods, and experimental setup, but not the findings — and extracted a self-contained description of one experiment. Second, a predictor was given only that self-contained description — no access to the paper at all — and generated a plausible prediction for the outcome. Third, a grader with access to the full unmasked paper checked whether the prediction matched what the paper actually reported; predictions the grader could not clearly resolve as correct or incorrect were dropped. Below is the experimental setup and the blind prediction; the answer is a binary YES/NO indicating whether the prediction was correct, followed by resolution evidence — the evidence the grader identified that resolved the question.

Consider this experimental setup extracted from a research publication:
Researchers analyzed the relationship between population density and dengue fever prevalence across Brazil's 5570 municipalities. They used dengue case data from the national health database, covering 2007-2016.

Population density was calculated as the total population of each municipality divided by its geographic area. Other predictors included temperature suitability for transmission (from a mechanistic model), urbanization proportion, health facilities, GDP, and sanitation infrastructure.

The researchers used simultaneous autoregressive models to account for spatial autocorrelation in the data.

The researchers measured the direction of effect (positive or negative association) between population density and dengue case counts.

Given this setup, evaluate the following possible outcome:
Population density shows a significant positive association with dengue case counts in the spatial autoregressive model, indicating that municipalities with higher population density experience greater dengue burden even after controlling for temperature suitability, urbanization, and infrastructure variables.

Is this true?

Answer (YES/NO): NO